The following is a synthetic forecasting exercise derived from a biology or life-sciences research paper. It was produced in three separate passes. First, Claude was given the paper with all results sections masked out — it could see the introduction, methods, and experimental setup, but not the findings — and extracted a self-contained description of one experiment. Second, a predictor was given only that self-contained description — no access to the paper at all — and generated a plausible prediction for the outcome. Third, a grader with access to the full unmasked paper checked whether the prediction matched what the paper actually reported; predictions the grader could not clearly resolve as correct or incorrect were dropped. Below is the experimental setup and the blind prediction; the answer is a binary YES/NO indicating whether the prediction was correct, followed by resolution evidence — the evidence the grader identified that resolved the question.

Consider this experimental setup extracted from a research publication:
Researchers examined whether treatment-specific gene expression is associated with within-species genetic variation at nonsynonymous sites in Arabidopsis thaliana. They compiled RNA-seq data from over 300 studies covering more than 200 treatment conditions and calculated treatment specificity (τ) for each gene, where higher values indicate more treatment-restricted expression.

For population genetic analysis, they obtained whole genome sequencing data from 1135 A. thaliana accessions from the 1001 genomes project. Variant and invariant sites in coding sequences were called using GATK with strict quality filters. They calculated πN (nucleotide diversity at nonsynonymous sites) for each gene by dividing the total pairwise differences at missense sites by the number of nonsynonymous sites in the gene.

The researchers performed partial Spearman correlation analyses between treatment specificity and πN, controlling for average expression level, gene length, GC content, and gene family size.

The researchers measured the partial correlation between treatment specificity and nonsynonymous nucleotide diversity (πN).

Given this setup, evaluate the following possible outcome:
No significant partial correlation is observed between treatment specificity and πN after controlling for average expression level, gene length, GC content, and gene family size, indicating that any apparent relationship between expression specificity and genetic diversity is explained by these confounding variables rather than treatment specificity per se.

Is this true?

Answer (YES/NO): NO